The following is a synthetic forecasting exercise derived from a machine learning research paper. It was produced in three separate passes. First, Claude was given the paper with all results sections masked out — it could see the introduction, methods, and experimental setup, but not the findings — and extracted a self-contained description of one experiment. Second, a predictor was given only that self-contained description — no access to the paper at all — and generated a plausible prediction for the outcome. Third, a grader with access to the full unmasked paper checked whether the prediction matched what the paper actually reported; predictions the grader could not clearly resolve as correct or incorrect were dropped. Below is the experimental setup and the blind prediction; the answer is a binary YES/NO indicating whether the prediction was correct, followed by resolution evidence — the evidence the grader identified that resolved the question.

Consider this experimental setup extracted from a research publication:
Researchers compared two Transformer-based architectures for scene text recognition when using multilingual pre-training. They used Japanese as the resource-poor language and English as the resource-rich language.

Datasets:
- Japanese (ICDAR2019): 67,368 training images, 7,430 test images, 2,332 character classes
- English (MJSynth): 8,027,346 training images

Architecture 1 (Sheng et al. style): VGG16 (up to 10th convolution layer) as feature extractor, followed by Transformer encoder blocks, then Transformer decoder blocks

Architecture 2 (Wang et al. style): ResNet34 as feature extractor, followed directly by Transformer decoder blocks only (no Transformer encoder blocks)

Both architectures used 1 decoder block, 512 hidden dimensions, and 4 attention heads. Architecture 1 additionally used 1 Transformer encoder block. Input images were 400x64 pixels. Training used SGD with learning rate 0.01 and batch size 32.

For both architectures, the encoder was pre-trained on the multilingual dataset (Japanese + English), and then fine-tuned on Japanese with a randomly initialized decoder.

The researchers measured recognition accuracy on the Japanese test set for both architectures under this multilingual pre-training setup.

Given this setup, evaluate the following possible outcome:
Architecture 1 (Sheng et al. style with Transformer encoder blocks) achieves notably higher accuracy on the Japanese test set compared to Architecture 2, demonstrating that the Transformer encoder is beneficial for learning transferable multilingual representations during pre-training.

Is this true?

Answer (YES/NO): NO